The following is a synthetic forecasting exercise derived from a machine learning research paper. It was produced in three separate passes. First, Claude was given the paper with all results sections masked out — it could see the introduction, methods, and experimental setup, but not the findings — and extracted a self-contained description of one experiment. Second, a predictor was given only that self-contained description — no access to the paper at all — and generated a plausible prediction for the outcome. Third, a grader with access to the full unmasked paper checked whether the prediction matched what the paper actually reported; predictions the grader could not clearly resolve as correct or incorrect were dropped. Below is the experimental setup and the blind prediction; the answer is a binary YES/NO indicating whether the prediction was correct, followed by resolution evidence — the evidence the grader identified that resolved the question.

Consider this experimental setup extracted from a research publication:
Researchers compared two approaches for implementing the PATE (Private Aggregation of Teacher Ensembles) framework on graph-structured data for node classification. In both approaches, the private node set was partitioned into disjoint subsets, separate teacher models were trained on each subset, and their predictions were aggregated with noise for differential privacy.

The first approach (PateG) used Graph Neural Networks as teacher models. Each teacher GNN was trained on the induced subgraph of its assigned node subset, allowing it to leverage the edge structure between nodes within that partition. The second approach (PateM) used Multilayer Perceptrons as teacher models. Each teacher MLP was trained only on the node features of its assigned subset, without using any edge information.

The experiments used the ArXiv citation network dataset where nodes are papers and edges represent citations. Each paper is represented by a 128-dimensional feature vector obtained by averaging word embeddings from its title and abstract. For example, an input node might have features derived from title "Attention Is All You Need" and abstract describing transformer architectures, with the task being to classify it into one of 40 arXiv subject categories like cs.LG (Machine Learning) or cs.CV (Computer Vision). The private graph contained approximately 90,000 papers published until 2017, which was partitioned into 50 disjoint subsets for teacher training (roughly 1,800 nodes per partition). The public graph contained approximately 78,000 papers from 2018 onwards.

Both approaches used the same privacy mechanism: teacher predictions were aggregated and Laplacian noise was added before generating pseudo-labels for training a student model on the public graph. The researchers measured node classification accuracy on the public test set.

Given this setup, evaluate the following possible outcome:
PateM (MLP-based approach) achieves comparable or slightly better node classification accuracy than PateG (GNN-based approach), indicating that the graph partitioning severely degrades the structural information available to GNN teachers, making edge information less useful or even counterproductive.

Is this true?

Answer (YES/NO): NO